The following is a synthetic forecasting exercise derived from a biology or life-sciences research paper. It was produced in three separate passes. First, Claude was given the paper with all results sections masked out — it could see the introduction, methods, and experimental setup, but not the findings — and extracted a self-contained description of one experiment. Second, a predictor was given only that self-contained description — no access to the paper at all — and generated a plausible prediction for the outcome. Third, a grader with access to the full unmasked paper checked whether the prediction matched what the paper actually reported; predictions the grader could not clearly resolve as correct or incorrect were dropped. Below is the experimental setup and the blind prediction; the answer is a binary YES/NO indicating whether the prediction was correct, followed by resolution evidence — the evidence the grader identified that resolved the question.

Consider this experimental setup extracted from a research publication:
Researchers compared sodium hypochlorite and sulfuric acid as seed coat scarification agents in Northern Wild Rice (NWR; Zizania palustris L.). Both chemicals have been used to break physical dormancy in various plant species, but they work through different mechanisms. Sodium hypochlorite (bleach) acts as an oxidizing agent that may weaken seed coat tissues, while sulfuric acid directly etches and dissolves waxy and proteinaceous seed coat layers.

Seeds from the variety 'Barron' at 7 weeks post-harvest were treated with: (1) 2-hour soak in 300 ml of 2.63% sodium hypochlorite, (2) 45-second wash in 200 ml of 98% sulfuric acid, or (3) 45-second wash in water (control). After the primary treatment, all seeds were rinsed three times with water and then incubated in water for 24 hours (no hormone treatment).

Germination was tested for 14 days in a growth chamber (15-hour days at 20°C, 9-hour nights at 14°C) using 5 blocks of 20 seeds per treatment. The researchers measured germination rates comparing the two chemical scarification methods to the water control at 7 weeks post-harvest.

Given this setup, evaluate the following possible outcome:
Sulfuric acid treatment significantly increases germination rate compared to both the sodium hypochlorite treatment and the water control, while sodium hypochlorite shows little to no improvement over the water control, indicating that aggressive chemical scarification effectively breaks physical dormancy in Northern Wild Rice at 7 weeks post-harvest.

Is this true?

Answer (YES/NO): NO